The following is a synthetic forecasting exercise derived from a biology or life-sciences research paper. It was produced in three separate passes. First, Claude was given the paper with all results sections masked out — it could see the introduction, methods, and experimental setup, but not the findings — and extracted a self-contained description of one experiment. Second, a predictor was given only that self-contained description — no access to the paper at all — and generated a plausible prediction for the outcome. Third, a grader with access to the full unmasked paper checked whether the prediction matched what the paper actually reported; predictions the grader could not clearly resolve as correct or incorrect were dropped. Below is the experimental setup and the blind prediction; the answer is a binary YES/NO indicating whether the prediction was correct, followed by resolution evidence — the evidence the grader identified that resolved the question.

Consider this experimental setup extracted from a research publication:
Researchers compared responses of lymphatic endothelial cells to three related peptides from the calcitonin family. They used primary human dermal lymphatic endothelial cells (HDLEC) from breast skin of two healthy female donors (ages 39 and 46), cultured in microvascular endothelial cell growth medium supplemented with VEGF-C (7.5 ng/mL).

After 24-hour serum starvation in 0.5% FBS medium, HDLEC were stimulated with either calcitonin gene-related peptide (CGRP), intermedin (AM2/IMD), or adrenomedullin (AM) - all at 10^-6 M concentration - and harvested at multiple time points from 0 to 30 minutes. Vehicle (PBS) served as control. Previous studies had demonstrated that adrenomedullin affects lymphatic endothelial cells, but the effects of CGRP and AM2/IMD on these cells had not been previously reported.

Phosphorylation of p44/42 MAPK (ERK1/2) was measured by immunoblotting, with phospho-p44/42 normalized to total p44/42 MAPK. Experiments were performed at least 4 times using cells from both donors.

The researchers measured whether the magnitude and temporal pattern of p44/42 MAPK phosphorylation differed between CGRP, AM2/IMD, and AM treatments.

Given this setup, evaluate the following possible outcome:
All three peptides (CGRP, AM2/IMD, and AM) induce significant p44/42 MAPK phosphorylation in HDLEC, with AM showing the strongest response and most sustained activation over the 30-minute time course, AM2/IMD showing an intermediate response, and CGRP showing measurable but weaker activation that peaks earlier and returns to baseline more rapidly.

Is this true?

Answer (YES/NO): NO